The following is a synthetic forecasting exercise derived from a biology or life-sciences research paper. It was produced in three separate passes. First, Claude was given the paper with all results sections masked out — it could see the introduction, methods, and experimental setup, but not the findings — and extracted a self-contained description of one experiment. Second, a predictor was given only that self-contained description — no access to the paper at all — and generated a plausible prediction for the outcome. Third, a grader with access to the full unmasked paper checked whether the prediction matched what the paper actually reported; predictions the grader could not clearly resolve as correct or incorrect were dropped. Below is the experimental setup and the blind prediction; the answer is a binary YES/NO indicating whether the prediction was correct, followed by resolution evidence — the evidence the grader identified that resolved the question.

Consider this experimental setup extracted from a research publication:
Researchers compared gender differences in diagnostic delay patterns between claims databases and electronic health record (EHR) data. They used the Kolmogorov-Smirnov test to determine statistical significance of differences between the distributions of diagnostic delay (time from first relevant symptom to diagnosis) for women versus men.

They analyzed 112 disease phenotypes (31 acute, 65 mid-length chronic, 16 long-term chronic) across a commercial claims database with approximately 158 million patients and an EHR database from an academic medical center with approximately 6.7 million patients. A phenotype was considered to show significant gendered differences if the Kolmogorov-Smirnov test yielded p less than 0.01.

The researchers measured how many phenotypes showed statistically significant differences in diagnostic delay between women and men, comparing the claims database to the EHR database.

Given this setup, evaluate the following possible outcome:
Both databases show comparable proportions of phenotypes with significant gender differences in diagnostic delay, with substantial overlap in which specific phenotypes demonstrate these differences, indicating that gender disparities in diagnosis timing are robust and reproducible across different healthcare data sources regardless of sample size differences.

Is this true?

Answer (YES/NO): NO